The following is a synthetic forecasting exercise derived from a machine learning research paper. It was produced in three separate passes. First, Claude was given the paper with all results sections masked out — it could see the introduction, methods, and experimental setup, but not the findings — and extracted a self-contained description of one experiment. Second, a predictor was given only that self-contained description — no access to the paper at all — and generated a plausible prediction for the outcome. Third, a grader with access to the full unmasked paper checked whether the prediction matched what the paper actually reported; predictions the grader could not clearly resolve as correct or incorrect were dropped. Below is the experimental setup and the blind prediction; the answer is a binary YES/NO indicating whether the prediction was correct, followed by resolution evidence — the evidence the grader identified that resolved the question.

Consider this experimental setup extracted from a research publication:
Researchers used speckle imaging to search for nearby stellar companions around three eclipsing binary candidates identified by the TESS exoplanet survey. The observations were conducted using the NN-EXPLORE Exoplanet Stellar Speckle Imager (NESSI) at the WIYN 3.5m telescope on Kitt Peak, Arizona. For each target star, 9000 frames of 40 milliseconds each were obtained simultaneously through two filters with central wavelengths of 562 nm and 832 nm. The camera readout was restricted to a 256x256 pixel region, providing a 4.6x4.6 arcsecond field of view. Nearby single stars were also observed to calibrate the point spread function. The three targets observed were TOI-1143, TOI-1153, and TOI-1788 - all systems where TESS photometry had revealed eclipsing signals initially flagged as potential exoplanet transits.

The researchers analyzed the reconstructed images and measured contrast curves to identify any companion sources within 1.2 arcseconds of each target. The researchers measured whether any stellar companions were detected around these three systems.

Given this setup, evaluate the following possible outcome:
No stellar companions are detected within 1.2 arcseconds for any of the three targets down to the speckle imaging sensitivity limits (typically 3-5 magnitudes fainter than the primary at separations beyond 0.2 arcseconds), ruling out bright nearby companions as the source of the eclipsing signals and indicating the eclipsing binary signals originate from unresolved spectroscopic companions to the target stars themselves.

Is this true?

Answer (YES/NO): NO